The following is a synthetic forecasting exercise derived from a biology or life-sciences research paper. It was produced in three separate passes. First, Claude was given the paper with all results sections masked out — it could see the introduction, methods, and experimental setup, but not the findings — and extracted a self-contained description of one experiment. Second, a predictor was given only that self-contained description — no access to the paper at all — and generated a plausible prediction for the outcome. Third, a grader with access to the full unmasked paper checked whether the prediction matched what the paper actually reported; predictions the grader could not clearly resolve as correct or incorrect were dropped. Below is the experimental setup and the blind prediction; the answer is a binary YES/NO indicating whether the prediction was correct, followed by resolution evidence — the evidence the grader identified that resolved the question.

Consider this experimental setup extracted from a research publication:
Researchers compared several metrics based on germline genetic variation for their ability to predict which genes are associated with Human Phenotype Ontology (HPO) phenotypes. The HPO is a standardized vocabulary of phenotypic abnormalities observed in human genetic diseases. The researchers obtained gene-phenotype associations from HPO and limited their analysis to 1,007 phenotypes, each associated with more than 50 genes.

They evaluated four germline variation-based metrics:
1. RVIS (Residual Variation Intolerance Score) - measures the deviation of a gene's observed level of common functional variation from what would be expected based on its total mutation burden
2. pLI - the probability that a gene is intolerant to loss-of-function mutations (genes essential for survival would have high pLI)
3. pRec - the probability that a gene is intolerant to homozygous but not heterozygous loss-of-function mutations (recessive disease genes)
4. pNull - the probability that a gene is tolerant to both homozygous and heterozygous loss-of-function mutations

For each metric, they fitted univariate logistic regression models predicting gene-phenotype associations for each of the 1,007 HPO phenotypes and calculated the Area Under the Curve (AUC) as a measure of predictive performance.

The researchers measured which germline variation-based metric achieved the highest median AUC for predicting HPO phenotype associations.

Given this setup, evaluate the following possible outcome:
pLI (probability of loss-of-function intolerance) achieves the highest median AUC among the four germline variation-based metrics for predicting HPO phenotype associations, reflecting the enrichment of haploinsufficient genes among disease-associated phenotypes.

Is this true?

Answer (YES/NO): NO